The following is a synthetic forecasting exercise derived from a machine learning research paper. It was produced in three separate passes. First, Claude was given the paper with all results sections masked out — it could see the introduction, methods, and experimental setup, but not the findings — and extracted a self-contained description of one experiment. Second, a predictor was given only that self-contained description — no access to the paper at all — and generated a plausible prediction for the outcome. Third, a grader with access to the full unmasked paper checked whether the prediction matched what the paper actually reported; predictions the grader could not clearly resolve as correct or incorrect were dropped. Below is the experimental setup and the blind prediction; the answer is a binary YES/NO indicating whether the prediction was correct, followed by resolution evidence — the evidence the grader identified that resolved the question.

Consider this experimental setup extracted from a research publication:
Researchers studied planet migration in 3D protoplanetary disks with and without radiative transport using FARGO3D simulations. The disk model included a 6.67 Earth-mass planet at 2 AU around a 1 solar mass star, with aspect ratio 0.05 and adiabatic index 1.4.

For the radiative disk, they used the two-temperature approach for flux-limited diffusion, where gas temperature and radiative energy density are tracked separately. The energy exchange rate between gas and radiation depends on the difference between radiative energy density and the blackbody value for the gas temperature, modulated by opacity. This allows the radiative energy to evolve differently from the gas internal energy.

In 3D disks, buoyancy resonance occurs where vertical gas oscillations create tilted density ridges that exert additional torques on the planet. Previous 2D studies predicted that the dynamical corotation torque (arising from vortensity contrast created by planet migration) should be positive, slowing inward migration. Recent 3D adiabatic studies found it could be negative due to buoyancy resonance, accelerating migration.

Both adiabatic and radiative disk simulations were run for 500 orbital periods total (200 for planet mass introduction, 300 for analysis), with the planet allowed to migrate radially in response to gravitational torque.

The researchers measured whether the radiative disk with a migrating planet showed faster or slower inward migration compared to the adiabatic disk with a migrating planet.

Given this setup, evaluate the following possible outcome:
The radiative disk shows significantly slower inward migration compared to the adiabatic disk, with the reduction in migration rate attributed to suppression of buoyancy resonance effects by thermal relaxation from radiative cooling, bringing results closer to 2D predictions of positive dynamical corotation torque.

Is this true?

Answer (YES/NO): YES